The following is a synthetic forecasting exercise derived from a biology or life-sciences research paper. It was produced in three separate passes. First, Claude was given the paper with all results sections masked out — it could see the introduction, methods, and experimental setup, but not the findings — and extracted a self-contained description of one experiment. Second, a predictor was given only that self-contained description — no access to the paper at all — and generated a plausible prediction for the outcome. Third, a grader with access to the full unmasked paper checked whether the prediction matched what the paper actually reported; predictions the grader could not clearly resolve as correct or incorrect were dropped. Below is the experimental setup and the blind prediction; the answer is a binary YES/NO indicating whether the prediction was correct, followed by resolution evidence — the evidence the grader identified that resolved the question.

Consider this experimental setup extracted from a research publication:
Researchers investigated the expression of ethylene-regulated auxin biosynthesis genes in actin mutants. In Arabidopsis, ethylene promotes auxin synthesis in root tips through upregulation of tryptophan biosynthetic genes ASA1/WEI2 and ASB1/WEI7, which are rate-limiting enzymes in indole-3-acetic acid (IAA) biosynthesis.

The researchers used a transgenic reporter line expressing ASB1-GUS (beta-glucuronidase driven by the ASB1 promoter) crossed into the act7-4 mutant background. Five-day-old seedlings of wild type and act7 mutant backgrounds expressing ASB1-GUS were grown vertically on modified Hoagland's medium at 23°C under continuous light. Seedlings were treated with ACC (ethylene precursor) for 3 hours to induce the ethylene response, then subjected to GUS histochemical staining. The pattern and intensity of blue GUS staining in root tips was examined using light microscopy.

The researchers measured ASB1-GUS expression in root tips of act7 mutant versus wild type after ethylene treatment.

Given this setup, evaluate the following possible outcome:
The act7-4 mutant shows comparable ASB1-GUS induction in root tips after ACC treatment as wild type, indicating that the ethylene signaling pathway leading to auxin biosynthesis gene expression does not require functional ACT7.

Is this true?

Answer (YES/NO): NO